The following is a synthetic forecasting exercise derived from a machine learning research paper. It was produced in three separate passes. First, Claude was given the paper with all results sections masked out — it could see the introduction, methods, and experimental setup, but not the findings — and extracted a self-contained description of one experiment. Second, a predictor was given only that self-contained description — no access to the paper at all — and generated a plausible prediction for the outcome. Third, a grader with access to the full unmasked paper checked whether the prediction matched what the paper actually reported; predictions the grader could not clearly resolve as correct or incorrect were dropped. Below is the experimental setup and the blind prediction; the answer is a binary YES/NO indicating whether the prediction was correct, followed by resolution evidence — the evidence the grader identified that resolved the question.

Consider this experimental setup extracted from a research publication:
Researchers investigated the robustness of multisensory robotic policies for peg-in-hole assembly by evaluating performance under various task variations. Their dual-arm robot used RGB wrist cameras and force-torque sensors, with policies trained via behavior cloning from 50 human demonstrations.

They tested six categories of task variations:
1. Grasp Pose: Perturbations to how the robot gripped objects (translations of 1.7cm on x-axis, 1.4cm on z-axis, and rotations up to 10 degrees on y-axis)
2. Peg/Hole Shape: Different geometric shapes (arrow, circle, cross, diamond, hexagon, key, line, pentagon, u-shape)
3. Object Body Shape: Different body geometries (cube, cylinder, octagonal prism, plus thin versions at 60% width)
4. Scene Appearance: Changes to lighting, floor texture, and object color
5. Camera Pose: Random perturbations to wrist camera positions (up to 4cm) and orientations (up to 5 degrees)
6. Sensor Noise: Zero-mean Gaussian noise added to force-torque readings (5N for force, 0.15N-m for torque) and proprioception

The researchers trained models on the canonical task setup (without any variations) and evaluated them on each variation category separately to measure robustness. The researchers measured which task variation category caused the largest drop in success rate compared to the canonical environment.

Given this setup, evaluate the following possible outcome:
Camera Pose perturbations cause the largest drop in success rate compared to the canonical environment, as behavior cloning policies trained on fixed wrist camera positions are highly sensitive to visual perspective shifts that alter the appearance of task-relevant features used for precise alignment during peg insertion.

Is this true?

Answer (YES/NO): NO